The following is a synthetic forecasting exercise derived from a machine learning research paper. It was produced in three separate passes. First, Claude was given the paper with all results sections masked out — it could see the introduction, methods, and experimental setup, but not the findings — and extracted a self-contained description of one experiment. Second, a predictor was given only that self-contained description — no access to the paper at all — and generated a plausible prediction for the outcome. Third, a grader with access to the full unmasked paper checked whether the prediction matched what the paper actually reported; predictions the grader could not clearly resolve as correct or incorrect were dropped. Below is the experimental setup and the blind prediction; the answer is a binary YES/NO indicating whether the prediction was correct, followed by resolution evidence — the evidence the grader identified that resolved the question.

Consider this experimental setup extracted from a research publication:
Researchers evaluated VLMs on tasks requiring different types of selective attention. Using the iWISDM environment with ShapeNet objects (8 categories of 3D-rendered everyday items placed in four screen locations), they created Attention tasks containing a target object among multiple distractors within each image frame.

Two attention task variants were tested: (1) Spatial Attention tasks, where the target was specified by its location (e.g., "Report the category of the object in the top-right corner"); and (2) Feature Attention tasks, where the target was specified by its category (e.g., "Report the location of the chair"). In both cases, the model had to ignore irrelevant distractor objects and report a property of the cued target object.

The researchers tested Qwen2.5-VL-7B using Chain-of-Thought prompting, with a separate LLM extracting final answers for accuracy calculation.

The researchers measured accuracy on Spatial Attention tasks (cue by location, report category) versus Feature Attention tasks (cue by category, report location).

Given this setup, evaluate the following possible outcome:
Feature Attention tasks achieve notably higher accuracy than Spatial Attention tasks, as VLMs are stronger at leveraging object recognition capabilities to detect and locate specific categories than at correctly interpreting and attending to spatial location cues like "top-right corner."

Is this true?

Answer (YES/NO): NO